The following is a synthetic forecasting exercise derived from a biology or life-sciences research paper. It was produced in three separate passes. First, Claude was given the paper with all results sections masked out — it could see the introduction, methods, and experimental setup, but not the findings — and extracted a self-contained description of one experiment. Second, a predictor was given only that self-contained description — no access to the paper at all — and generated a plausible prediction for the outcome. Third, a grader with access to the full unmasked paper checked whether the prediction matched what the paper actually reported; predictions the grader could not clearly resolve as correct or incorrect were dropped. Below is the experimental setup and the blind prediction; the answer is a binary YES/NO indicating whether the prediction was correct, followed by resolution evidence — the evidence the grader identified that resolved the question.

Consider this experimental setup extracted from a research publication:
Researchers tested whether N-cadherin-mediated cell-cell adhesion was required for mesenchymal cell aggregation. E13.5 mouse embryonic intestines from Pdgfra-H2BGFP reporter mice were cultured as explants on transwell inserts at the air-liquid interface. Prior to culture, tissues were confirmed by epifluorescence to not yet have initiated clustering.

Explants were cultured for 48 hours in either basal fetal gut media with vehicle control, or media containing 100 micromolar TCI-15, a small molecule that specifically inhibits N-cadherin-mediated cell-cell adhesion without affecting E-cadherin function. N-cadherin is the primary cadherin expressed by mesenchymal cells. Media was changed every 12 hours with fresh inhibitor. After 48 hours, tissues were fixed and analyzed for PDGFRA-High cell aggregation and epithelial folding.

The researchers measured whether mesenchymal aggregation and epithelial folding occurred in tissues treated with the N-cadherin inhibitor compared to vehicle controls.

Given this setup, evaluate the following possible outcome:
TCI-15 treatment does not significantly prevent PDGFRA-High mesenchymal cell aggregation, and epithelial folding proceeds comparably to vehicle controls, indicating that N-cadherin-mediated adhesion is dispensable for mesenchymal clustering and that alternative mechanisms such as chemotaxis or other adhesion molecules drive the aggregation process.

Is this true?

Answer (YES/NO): NO